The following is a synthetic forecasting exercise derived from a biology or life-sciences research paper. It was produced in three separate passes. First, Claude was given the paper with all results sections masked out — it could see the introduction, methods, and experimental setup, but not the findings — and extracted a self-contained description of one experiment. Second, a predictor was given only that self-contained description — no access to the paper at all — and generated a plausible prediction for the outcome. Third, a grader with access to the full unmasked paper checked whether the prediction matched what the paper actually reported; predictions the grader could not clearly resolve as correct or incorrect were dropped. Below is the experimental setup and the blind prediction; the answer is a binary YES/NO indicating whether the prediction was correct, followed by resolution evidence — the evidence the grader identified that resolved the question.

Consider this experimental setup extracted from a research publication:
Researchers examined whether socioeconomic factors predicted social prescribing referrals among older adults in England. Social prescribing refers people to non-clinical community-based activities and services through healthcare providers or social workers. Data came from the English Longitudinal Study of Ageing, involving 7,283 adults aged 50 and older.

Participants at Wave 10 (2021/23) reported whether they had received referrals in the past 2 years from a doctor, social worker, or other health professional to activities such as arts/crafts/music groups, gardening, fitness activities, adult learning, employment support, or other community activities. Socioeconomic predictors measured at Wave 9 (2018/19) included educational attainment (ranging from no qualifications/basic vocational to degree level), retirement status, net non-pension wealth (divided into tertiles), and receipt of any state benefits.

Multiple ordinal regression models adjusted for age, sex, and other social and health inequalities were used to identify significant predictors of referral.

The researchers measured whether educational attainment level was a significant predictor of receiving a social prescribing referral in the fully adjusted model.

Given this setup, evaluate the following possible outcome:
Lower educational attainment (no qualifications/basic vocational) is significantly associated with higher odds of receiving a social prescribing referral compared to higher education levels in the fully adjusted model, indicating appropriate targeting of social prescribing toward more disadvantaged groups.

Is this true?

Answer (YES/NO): NO